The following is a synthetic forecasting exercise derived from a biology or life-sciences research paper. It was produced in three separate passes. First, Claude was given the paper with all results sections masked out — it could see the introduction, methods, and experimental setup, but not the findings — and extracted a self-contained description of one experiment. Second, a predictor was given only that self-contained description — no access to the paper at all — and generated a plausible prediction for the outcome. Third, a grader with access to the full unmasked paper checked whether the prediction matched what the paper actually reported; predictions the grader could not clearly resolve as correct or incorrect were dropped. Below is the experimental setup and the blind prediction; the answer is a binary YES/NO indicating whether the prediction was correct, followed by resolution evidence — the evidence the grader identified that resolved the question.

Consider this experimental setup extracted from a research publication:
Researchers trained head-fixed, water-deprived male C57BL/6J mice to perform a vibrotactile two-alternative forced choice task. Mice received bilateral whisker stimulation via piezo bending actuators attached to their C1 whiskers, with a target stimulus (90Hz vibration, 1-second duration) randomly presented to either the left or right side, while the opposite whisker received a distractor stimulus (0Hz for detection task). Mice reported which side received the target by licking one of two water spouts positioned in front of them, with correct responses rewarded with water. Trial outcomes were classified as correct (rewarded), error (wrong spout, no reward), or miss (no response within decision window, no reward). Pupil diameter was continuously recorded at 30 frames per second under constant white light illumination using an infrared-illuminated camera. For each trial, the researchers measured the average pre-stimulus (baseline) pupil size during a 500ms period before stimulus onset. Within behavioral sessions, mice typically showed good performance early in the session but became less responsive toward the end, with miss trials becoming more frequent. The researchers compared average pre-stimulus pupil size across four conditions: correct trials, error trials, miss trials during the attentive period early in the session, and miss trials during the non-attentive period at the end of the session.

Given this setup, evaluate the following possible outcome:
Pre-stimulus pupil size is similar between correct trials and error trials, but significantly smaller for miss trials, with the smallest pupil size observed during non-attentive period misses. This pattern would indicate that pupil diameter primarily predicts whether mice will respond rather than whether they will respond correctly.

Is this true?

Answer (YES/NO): NO